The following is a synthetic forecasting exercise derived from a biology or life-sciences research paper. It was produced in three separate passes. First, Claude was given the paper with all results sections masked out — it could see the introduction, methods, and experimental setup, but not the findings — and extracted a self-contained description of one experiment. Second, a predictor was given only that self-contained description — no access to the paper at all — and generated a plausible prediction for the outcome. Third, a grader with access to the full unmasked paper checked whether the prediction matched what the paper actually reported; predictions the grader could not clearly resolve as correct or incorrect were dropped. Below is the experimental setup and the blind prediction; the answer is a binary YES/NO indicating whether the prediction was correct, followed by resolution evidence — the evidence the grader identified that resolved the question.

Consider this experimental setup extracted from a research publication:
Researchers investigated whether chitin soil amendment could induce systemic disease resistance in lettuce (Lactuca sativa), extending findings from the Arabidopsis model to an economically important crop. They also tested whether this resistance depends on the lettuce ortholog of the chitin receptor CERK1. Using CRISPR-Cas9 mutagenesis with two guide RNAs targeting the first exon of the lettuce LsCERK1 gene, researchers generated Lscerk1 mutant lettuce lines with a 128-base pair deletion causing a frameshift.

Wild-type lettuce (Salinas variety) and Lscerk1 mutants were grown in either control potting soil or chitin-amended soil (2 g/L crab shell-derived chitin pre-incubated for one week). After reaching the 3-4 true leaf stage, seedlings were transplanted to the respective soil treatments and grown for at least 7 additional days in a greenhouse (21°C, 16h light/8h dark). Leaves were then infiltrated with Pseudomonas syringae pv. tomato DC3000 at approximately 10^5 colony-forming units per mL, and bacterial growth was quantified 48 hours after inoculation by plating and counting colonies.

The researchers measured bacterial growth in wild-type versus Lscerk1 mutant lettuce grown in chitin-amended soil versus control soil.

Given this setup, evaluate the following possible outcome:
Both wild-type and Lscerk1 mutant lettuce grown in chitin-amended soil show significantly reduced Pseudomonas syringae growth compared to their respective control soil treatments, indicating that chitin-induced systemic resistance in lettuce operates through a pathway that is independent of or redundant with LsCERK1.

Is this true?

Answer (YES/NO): NO